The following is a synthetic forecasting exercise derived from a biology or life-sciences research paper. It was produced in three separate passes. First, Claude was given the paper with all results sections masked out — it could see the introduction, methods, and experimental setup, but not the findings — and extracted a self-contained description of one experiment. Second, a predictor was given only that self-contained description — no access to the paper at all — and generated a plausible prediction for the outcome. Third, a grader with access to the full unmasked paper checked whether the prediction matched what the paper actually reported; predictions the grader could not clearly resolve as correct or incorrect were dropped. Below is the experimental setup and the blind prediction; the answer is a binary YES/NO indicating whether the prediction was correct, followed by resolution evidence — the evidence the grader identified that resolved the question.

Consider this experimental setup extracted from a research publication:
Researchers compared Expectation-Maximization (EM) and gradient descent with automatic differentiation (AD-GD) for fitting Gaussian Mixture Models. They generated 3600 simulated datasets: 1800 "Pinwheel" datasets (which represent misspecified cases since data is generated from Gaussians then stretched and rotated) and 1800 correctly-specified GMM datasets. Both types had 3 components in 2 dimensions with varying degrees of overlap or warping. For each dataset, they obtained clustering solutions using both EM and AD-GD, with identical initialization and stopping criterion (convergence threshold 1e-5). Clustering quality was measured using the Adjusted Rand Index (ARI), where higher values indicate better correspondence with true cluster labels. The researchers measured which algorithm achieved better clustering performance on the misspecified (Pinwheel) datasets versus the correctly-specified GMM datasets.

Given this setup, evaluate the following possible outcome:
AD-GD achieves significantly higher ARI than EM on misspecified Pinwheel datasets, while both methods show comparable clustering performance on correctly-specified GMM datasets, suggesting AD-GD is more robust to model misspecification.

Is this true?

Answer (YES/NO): NO